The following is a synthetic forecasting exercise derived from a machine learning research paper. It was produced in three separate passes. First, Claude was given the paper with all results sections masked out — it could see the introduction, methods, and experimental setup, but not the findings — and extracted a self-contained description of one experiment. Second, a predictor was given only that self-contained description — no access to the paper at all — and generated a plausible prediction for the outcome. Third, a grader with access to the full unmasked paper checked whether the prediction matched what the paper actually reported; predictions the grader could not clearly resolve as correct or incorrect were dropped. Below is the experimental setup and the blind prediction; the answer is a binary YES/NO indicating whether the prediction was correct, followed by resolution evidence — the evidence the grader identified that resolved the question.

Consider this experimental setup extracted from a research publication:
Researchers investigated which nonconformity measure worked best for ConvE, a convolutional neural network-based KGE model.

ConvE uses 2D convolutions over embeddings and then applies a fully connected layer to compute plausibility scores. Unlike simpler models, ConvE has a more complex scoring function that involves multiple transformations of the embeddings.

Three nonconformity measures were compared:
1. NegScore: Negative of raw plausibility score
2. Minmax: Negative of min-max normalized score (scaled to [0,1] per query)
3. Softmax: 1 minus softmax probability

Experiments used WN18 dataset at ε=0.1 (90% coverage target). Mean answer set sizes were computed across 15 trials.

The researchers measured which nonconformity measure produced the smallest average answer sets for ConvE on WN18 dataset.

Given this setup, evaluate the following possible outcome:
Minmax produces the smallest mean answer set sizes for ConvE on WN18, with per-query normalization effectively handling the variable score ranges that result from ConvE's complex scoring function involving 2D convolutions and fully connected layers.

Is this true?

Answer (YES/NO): YES